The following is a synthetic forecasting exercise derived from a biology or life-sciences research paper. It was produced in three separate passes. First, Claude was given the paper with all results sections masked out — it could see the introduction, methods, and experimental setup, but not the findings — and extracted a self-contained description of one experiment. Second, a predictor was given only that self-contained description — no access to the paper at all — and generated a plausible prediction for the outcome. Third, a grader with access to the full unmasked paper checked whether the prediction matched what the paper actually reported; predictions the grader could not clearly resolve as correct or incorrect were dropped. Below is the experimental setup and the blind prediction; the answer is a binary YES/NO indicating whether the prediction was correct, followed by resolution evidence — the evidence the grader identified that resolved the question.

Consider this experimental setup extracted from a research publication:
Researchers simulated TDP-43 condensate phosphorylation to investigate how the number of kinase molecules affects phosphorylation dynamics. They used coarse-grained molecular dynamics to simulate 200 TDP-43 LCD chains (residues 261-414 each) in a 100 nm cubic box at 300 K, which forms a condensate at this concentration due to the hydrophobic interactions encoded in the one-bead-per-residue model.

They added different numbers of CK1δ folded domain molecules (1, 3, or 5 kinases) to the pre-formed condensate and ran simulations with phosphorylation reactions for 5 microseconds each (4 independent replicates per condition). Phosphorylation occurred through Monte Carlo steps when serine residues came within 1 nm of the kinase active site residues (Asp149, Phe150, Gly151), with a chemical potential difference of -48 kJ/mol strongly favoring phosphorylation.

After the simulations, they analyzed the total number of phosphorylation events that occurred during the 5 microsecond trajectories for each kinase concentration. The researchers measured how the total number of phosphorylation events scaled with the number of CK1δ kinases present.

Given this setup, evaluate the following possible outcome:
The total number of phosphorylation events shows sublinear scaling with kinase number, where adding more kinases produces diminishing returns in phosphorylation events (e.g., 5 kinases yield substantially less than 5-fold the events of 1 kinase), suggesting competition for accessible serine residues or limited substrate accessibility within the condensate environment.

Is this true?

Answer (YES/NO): NO